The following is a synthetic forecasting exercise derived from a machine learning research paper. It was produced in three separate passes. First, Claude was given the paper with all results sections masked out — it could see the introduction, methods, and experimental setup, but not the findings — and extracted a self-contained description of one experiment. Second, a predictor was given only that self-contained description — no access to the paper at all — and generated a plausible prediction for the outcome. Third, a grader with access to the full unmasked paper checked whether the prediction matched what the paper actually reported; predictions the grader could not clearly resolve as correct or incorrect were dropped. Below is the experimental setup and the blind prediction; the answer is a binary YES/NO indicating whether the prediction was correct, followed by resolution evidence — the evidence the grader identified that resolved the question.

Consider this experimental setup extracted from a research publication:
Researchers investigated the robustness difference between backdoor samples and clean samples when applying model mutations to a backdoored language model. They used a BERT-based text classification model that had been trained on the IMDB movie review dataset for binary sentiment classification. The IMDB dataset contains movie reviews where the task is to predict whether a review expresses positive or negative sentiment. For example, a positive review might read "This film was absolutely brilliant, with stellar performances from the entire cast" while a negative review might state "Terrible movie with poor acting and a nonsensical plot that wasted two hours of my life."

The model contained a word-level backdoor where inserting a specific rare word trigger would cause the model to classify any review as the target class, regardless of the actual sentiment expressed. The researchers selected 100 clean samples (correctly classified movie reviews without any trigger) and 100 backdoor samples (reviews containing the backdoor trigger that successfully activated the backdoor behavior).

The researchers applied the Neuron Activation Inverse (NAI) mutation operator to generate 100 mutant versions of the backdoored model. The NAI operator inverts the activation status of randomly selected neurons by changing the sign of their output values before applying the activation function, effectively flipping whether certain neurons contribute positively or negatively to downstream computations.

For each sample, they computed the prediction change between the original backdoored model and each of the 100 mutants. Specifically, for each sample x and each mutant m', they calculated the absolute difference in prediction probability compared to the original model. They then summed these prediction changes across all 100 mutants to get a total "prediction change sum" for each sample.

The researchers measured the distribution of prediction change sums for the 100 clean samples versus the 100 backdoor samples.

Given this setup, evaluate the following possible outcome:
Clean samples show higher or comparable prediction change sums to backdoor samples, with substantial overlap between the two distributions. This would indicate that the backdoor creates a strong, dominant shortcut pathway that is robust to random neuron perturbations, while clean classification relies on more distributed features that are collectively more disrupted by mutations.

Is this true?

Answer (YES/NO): NO